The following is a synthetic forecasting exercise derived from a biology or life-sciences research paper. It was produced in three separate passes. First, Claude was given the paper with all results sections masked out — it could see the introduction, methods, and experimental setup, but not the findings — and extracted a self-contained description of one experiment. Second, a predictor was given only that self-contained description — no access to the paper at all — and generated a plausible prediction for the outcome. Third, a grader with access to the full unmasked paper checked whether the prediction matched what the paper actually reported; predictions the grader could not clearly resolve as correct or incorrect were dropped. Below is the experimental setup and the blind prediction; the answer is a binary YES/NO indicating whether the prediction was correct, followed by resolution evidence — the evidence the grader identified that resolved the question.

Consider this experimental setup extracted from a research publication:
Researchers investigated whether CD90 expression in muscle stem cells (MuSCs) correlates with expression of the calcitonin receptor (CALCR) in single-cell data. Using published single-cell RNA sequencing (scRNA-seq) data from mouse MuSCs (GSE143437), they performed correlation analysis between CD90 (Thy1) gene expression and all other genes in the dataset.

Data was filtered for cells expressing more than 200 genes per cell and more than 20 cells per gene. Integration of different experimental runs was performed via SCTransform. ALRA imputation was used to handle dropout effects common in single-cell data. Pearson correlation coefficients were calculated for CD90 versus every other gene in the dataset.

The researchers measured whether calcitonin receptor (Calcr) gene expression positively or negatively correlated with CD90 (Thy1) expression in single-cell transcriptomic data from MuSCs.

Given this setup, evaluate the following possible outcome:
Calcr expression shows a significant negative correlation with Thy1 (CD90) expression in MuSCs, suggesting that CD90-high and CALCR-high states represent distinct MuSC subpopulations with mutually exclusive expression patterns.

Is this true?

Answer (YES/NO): NO